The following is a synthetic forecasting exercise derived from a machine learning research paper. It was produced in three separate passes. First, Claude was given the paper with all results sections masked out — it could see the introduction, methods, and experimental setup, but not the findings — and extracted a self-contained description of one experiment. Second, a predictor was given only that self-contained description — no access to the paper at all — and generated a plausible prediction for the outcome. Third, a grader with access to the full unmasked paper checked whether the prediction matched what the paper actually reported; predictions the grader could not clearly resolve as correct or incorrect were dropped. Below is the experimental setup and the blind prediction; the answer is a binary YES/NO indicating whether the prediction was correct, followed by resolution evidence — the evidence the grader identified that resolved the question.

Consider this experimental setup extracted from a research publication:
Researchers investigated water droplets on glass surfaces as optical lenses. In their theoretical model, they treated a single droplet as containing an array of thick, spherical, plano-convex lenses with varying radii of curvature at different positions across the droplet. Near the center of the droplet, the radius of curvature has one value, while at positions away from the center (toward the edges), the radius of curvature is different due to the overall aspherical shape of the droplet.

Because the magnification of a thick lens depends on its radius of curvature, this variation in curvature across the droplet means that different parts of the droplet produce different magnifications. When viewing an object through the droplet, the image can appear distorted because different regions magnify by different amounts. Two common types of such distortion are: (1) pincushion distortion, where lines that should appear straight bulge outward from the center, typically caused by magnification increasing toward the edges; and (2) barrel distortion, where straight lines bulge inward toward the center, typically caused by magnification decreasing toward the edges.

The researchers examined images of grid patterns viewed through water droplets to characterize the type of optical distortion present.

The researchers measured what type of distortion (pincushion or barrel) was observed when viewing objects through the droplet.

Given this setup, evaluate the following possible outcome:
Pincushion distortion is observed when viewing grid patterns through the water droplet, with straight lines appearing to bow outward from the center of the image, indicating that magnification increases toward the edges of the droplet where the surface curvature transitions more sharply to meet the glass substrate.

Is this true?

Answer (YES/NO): NO